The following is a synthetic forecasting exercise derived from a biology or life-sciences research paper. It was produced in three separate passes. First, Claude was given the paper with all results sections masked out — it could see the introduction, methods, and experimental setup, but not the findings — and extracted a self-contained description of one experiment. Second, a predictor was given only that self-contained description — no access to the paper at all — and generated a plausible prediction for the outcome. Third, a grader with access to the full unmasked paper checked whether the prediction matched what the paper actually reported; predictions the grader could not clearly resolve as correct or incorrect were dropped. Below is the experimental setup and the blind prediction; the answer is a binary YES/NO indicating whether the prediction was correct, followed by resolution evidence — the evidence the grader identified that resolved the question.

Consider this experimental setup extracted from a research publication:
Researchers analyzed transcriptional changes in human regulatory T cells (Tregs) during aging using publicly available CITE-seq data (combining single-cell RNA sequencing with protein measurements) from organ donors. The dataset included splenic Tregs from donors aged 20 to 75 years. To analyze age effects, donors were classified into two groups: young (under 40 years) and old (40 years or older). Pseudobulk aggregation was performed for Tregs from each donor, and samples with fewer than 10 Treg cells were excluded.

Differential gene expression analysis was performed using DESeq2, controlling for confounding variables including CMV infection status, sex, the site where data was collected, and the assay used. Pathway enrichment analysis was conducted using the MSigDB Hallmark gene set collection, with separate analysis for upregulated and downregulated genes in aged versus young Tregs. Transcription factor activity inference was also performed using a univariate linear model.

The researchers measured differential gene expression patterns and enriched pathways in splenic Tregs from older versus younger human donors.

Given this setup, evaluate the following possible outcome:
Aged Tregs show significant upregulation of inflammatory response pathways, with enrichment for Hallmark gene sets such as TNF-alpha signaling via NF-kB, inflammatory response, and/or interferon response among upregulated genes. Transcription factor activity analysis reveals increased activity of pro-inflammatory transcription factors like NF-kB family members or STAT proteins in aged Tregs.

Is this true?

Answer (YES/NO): YES